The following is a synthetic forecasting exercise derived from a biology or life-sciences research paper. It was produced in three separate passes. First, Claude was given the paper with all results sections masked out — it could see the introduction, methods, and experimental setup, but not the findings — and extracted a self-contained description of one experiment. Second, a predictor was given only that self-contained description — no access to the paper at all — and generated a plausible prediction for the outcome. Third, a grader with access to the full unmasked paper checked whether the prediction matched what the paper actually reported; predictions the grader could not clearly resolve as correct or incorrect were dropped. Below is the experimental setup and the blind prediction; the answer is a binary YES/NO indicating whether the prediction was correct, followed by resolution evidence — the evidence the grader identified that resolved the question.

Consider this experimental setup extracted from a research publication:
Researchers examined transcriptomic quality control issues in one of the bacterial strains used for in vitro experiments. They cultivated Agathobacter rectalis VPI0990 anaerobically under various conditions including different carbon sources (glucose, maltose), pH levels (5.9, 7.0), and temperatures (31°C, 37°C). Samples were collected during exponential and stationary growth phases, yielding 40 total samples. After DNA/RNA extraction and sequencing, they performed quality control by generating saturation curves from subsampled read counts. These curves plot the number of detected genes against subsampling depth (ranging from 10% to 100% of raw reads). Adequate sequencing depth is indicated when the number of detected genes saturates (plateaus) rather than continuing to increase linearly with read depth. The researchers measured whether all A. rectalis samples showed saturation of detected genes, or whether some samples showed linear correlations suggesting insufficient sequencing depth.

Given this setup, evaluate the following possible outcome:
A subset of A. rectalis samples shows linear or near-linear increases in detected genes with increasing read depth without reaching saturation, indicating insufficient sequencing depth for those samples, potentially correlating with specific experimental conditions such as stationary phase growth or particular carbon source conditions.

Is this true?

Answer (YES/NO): YES